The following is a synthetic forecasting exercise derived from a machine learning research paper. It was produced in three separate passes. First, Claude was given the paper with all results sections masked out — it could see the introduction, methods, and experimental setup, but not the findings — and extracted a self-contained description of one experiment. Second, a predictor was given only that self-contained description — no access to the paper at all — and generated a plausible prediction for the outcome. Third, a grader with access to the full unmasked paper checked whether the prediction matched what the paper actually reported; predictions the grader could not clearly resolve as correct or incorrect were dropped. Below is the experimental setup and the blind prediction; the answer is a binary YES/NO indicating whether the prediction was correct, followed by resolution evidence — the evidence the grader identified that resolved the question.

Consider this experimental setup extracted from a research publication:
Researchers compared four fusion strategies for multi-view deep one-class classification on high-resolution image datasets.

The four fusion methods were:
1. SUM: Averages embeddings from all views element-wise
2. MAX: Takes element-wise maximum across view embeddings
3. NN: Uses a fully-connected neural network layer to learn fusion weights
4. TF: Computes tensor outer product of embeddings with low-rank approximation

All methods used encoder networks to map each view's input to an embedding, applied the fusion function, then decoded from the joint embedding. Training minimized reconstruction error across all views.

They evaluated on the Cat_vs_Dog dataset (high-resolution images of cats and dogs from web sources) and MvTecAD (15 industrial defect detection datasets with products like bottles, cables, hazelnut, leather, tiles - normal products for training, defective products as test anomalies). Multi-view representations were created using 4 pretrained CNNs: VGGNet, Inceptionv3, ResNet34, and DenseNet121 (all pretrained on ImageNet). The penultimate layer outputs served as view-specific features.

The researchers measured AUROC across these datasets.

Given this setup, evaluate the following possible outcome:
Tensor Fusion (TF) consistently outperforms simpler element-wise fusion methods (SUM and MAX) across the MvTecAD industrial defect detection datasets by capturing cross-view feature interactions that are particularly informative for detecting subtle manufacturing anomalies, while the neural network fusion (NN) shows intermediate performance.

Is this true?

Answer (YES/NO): NO